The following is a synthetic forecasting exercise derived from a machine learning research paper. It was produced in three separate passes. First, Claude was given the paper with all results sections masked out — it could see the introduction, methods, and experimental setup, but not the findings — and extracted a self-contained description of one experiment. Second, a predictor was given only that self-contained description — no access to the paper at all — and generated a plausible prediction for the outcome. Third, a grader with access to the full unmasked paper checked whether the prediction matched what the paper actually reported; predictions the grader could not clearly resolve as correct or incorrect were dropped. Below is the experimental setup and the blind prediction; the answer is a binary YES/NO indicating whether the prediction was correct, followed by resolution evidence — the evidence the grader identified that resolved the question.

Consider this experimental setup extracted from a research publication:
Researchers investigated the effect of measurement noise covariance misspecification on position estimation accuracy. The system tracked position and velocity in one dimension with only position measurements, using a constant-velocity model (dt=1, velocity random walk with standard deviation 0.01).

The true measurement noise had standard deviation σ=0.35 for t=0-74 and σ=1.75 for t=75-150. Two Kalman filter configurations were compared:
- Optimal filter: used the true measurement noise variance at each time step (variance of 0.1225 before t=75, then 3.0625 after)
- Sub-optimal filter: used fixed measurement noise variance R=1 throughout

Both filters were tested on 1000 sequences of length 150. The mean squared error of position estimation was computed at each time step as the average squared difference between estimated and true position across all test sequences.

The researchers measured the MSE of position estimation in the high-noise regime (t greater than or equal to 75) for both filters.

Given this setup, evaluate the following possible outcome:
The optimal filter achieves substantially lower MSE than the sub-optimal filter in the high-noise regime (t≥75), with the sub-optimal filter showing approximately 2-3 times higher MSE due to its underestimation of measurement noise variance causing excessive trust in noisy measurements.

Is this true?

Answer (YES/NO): YES